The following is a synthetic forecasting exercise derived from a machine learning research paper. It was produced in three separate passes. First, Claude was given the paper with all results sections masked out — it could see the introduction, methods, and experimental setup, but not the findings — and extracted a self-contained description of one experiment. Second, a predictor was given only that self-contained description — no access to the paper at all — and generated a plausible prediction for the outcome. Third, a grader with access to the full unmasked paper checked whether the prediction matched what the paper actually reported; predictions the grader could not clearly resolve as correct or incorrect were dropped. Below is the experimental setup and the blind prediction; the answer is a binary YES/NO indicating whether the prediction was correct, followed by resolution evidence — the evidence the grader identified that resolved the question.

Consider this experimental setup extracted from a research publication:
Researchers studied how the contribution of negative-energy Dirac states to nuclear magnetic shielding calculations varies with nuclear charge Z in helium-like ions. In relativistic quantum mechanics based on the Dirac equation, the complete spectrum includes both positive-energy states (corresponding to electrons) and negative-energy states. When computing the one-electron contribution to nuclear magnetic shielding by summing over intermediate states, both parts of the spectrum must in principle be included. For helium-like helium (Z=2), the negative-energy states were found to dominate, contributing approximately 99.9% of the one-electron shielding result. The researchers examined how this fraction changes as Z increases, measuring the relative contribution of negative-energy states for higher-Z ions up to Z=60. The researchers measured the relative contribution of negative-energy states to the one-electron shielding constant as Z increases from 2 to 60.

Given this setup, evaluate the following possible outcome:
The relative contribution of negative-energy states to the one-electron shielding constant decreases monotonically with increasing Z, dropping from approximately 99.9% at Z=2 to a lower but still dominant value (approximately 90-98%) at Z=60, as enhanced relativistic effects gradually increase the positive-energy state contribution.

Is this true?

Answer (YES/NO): NO